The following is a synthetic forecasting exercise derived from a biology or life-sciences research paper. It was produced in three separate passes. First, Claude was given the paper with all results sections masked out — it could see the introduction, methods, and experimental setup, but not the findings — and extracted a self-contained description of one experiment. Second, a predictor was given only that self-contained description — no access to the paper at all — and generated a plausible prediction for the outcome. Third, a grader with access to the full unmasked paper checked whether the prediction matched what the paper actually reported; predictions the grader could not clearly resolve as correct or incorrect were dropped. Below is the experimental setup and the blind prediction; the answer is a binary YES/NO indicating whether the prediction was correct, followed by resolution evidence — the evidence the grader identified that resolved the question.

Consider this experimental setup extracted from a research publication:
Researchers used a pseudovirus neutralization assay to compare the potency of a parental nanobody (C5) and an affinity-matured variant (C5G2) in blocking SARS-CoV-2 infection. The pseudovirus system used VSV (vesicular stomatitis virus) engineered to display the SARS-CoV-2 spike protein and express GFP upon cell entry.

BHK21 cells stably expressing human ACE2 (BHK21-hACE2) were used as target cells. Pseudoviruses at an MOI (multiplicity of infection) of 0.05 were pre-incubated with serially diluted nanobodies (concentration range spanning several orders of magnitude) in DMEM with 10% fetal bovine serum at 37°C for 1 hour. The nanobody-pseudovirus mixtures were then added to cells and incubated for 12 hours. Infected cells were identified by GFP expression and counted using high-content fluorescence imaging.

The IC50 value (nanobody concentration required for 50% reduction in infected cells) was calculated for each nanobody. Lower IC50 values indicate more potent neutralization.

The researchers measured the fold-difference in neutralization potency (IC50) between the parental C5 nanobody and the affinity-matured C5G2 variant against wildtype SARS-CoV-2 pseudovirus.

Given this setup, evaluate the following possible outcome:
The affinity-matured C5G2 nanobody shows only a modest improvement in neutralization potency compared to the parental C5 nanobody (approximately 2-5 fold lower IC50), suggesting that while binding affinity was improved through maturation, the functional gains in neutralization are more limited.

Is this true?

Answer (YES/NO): NO